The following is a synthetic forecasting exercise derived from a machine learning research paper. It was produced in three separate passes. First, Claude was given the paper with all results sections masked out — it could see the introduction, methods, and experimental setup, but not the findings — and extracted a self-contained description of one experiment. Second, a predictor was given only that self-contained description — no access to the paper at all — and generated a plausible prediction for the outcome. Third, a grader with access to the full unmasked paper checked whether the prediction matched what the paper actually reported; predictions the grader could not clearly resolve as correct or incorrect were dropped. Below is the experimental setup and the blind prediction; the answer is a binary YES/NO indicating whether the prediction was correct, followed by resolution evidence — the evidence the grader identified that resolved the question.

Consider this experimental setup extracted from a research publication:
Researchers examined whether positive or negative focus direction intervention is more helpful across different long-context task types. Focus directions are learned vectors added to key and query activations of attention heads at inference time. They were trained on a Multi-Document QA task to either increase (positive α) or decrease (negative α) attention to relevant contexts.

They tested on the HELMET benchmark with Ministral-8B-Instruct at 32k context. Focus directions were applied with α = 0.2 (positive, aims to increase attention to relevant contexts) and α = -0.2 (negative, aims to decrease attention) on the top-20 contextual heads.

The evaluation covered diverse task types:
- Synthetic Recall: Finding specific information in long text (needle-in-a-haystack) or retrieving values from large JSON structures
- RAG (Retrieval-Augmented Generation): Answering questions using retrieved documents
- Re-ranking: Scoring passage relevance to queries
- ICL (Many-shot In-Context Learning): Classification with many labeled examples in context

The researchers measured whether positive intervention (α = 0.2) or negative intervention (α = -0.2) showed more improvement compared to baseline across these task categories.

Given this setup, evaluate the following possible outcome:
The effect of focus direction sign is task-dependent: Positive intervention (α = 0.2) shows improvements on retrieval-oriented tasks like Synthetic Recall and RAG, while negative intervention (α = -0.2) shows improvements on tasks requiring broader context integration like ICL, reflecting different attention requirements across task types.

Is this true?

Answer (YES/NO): NO